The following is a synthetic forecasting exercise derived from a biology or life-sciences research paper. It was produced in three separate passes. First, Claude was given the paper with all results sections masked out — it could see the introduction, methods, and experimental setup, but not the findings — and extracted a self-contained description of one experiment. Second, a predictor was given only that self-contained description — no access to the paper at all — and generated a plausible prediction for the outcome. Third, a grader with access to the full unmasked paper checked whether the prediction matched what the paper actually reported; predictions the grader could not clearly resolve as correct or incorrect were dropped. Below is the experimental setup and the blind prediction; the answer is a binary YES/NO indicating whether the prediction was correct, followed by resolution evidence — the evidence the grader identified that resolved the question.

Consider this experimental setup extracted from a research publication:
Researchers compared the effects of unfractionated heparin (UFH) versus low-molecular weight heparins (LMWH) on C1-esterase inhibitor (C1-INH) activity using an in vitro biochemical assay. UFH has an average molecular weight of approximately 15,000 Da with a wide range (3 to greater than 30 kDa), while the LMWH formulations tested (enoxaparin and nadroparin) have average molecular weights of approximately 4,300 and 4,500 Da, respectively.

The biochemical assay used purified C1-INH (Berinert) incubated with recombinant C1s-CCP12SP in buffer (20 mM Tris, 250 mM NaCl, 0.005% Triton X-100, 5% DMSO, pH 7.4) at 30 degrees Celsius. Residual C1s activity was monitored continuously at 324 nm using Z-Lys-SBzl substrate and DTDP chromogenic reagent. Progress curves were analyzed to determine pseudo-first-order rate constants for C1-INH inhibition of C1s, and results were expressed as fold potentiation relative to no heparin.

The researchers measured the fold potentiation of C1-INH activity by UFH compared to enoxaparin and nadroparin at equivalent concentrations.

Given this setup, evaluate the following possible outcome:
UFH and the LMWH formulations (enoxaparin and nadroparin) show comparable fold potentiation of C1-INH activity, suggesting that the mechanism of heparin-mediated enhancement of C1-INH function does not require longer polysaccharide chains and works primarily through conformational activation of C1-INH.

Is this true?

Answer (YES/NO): YES